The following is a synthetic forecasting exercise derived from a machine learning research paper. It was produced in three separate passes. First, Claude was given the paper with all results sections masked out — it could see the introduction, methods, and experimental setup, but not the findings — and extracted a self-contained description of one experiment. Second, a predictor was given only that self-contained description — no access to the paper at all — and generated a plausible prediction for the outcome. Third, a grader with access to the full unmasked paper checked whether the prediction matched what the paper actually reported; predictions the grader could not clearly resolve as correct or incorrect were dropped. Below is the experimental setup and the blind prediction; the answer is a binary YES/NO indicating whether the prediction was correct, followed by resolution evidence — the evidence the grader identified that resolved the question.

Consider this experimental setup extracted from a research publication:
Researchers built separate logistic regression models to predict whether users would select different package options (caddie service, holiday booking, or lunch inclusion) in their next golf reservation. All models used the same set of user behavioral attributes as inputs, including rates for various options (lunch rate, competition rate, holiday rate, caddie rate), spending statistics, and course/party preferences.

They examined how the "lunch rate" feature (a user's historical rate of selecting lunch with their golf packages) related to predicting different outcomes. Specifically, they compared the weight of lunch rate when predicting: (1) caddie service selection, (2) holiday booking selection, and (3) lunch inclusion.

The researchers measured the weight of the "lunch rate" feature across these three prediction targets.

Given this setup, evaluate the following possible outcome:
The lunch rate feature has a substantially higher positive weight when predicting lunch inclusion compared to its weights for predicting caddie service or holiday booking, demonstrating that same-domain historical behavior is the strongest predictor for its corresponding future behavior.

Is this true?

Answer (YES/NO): YES